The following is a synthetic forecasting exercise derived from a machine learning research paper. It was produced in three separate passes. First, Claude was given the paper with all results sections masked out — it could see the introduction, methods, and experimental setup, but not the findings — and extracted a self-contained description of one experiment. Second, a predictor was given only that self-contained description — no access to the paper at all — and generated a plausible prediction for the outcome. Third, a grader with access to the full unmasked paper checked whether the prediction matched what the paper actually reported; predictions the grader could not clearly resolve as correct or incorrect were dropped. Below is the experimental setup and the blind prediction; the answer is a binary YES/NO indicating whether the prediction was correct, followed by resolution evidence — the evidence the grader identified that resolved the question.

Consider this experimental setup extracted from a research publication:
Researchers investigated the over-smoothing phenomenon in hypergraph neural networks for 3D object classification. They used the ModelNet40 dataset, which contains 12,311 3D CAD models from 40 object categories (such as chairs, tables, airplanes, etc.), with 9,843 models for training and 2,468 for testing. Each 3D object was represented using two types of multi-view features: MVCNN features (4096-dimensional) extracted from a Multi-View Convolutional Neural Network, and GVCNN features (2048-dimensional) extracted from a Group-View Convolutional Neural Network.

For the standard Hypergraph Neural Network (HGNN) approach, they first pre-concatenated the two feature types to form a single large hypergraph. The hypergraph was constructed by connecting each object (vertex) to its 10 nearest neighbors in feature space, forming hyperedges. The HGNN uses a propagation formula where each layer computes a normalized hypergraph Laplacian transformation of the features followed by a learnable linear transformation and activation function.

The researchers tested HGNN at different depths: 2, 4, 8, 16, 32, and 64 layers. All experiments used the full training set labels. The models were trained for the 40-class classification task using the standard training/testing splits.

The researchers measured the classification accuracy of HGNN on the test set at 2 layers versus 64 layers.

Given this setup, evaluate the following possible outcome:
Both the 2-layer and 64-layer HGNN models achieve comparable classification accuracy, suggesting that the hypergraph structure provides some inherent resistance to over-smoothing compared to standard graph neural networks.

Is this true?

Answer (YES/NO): NO